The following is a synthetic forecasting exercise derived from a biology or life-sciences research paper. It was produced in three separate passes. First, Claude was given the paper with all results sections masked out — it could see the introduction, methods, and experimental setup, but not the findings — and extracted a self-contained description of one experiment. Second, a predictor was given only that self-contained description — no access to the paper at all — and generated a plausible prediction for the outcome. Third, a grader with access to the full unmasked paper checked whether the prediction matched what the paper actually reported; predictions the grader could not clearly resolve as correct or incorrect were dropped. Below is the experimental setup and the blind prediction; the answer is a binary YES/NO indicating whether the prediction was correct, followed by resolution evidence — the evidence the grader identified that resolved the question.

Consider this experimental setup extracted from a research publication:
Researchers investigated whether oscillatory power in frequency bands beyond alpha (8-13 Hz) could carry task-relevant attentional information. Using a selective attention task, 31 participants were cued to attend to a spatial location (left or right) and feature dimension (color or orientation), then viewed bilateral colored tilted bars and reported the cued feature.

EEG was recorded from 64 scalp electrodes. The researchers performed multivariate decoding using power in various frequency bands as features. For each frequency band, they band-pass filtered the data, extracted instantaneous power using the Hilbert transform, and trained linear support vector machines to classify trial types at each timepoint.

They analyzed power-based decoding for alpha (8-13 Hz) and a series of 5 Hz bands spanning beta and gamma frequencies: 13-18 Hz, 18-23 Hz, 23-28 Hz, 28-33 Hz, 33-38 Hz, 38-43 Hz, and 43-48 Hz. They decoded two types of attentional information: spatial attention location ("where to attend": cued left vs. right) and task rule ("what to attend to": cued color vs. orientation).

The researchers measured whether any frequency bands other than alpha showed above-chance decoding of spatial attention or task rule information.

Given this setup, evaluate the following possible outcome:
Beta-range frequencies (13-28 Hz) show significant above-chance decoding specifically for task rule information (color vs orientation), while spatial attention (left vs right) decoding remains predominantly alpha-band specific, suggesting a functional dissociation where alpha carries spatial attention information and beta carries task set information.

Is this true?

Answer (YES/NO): NO